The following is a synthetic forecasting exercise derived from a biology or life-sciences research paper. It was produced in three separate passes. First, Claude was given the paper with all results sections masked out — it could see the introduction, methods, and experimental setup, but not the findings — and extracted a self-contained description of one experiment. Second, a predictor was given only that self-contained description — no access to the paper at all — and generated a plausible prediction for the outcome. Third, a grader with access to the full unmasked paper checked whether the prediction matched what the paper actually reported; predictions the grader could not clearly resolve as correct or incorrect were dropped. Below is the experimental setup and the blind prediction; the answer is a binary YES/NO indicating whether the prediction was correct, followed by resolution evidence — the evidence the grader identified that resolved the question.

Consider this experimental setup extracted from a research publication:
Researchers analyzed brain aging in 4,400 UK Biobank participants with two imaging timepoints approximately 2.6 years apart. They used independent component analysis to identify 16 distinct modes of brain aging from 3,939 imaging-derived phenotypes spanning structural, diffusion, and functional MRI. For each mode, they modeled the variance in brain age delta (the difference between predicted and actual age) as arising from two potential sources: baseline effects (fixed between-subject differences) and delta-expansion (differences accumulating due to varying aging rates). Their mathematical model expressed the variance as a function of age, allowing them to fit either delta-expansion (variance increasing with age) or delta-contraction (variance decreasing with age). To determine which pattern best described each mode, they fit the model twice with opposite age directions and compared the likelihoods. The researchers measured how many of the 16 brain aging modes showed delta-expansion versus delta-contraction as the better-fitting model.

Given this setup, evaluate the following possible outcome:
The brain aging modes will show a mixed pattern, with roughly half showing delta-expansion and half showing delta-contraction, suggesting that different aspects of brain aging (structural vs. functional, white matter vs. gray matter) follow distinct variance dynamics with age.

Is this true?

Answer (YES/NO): NO